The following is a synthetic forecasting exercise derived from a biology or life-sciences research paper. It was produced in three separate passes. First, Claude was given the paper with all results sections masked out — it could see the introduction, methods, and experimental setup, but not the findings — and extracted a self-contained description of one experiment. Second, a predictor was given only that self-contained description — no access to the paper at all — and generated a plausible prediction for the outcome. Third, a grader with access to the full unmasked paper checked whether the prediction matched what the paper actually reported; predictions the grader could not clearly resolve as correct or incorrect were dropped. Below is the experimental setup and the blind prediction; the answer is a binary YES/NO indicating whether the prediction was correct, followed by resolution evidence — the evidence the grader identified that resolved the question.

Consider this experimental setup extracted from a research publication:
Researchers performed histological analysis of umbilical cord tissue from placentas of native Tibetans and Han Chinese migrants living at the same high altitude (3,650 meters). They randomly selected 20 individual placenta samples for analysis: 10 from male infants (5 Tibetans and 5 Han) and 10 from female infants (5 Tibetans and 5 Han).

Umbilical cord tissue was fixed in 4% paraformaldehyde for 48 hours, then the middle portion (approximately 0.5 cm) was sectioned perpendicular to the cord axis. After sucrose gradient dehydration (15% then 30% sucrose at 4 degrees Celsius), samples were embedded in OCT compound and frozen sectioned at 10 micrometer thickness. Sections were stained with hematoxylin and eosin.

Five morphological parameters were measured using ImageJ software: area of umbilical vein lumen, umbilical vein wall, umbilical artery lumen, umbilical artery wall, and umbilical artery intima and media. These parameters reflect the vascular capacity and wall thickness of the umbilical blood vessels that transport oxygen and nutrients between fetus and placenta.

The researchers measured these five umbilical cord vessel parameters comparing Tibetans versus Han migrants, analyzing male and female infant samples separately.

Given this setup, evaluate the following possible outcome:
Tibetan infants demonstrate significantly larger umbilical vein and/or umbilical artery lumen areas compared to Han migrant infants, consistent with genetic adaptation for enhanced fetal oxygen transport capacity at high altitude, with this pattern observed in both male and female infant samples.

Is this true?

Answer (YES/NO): NO